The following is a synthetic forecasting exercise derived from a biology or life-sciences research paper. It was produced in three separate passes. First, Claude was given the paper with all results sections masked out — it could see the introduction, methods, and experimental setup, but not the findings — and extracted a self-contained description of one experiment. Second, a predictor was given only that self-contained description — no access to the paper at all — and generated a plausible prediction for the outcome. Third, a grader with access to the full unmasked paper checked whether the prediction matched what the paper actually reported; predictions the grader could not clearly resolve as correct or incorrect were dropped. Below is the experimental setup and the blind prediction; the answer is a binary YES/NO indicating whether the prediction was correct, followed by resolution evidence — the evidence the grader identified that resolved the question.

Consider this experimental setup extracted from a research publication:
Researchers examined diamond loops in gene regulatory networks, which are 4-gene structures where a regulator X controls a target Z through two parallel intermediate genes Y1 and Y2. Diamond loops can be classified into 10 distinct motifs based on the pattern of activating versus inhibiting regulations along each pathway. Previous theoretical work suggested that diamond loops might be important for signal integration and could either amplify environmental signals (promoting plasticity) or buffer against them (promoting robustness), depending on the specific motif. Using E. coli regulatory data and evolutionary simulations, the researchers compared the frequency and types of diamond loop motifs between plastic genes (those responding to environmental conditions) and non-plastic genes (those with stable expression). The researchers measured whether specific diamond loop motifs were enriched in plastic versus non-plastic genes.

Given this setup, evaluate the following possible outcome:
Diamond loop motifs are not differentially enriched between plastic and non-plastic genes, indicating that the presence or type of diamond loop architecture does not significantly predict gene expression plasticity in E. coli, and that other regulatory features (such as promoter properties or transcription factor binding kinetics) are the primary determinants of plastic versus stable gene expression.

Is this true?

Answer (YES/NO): YES